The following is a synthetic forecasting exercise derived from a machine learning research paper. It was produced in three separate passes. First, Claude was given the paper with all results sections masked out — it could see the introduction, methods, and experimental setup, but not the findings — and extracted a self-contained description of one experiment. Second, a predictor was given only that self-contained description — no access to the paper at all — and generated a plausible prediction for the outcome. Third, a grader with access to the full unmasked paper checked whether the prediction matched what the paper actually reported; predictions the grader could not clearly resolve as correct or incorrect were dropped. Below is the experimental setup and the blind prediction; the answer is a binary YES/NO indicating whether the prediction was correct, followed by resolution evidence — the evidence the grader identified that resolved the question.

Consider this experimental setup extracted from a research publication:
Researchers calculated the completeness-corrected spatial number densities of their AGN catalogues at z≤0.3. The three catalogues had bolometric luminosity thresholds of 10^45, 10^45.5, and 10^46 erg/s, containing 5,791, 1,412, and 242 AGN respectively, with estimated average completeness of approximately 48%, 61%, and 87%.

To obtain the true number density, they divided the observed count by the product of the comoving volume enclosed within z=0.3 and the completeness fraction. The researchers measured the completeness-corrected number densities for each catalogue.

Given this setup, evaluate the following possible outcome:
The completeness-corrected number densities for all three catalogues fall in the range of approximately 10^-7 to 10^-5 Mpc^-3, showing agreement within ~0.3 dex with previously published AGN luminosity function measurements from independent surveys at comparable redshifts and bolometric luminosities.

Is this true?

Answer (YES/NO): NO